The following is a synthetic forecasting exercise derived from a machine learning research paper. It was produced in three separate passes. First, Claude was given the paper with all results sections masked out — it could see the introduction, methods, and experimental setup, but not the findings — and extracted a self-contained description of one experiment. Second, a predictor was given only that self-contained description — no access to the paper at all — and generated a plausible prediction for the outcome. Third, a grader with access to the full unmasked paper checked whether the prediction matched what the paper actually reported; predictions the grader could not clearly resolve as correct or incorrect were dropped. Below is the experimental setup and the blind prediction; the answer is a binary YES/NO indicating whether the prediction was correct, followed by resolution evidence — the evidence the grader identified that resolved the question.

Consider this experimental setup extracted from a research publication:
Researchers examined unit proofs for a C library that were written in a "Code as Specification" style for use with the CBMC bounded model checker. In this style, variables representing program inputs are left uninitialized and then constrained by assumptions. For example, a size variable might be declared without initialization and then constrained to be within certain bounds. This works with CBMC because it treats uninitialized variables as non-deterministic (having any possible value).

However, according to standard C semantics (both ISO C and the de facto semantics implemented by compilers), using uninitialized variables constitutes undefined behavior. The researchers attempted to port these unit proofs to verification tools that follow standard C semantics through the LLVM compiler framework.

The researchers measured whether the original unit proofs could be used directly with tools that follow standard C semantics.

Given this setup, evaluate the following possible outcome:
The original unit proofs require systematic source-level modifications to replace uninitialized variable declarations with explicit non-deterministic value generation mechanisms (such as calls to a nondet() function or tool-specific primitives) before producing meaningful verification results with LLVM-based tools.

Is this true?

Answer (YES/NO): YES